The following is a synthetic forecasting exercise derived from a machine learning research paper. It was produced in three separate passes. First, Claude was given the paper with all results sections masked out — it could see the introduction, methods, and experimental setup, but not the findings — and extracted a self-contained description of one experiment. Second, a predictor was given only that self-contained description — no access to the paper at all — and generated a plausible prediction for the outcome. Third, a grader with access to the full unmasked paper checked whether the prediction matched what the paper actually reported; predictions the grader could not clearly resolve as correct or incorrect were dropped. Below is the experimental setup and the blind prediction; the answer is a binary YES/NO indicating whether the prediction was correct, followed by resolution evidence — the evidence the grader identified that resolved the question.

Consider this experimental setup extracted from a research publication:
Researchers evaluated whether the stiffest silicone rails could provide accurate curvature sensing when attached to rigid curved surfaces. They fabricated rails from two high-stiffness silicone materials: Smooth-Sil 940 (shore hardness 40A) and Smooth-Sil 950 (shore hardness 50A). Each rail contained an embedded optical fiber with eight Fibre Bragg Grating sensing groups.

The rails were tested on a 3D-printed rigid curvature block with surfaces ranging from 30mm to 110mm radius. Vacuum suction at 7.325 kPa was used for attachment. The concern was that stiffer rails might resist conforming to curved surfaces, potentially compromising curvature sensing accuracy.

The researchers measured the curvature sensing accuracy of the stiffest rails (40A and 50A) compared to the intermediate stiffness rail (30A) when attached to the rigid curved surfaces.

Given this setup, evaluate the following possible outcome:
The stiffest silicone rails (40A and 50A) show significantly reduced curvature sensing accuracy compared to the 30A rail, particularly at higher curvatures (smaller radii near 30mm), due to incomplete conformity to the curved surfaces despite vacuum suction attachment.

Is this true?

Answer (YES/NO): NO